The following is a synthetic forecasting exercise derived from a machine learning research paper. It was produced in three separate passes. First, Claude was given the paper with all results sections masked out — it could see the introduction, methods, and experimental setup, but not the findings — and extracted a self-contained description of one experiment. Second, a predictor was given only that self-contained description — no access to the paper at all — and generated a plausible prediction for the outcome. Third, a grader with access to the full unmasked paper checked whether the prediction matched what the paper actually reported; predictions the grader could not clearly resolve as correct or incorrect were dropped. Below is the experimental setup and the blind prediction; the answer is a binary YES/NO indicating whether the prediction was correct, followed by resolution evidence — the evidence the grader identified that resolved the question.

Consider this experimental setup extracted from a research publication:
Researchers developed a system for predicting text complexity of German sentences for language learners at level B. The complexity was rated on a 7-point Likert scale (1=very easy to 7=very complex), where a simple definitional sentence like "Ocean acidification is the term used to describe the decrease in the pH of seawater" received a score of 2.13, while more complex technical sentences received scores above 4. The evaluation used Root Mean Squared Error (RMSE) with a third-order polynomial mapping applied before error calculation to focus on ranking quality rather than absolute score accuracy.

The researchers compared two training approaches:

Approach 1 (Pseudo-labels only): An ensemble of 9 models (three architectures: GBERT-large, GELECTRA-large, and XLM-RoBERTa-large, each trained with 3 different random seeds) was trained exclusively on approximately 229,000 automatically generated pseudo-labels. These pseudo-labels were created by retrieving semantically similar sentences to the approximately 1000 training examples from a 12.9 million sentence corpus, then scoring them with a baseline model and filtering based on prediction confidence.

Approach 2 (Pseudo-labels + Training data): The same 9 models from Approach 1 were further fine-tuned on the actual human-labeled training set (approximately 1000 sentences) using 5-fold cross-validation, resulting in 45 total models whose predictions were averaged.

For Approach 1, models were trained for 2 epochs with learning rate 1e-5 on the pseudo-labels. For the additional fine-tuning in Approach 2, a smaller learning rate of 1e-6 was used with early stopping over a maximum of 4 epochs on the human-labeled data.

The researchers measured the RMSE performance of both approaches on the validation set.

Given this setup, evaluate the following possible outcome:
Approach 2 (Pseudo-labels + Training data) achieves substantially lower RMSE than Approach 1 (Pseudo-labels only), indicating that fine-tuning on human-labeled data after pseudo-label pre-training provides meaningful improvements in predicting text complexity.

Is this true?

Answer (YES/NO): NO